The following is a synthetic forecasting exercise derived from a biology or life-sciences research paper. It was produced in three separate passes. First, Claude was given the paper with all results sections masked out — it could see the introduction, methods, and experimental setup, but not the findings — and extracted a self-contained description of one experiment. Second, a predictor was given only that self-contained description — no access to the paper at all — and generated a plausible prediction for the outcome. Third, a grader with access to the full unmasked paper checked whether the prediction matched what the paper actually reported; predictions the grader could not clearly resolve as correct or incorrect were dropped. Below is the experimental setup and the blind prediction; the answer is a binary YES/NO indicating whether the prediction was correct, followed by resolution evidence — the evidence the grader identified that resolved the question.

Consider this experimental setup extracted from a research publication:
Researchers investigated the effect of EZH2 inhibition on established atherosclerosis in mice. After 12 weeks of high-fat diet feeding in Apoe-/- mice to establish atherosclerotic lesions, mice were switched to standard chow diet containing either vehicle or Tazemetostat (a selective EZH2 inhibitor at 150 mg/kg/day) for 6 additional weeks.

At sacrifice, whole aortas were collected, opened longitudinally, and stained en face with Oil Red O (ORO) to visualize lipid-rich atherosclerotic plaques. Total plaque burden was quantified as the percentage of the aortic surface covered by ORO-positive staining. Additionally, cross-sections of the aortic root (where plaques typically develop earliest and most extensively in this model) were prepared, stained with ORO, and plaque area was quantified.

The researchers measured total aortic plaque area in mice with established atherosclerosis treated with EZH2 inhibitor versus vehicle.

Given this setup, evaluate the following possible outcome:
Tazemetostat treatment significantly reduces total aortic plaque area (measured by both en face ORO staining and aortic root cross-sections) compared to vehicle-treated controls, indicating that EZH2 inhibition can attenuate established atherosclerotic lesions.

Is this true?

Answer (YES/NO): YES